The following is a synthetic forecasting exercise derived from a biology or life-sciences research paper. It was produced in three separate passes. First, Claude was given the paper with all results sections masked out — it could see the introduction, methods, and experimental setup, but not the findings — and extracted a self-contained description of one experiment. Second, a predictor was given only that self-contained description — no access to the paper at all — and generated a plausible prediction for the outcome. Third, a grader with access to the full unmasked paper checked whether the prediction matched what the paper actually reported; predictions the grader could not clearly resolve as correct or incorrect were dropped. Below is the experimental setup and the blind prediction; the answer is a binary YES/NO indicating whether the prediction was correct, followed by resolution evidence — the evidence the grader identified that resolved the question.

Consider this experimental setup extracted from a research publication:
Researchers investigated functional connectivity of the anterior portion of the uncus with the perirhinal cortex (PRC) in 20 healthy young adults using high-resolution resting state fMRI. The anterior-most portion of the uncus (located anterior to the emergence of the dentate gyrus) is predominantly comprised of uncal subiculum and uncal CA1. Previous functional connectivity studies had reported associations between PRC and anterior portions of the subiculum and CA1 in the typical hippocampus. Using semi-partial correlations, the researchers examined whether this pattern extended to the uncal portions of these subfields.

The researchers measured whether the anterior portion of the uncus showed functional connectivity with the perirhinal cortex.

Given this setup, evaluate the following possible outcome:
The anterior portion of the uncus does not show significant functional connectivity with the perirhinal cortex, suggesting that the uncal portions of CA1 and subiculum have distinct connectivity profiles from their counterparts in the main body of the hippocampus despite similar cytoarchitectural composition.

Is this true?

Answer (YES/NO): NO